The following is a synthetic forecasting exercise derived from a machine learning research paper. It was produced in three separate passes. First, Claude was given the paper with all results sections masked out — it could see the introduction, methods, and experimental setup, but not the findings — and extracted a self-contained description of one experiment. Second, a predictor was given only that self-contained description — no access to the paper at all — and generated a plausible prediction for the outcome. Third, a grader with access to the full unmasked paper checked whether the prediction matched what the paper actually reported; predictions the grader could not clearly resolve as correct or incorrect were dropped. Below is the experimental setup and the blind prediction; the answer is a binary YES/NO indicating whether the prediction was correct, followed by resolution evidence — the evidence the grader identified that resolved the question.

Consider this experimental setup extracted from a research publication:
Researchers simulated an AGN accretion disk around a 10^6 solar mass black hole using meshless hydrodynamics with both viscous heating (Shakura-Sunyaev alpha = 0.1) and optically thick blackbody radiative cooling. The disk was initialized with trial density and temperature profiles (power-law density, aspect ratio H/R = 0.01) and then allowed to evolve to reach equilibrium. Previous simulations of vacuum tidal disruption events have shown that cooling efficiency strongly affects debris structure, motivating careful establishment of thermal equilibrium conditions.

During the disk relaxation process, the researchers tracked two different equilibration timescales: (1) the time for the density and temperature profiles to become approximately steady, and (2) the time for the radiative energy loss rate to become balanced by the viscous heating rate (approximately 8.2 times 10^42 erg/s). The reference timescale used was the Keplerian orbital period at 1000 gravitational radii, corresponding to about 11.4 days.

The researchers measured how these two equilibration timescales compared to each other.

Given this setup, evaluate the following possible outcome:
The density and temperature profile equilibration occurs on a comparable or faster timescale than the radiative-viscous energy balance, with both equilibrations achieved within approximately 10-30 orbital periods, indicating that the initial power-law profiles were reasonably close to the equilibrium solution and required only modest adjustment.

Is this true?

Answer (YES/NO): NO